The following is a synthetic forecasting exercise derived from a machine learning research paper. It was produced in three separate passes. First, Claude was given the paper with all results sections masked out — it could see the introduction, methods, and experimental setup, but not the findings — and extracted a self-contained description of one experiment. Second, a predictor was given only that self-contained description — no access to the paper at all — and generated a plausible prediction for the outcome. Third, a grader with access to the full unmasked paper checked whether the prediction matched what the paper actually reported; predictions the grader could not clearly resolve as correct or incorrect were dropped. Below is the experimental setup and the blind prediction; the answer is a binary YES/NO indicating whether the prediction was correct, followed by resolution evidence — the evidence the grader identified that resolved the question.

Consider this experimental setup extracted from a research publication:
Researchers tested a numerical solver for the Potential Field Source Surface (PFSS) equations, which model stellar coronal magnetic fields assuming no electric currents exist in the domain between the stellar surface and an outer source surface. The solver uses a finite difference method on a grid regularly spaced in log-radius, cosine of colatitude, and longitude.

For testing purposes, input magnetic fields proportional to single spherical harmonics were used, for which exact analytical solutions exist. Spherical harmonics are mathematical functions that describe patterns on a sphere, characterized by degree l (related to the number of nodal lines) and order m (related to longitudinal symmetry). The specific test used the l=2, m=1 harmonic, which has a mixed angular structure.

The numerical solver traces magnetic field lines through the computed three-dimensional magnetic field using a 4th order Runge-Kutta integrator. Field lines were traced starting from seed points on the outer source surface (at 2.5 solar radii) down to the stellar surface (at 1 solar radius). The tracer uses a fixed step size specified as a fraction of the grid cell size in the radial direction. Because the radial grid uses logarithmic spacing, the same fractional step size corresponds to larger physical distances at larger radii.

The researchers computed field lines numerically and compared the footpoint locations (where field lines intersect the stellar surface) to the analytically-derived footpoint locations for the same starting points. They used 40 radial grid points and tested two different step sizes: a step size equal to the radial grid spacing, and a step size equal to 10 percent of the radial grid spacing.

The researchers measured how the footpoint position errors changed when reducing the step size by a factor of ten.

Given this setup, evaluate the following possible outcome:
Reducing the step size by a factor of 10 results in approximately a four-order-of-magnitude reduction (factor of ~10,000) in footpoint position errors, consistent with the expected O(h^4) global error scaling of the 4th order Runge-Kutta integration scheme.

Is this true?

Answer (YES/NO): NO